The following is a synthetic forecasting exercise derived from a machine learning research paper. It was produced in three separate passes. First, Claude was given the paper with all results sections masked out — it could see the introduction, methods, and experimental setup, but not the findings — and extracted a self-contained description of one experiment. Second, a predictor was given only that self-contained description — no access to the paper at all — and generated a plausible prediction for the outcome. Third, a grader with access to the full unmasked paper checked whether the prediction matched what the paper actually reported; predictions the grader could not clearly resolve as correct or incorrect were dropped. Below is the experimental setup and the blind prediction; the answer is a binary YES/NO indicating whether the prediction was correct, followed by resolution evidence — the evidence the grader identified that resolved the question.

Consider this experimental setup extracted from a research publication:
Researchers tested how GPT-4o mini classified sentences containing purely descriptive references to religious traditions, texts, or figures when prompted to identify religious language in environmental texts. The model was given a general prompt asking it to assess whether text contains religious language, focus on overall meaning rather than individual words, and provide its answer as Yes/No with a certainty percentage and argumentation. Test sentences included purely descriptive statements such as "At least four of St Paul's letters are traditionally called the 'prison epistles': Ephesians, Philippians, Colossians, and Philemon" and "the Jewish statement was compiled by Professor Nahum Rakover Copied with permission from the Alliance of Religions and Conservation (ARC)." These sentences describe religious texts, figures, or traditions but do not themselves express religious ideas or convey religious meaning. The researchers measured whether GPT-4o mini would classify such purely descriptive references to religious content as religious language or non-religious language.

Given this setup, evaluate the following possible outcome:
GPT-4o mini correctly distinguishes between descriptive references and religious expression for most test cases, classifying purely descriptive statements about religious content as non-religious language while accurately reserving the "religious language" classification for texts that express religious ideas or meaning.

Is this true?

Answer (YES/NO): NO